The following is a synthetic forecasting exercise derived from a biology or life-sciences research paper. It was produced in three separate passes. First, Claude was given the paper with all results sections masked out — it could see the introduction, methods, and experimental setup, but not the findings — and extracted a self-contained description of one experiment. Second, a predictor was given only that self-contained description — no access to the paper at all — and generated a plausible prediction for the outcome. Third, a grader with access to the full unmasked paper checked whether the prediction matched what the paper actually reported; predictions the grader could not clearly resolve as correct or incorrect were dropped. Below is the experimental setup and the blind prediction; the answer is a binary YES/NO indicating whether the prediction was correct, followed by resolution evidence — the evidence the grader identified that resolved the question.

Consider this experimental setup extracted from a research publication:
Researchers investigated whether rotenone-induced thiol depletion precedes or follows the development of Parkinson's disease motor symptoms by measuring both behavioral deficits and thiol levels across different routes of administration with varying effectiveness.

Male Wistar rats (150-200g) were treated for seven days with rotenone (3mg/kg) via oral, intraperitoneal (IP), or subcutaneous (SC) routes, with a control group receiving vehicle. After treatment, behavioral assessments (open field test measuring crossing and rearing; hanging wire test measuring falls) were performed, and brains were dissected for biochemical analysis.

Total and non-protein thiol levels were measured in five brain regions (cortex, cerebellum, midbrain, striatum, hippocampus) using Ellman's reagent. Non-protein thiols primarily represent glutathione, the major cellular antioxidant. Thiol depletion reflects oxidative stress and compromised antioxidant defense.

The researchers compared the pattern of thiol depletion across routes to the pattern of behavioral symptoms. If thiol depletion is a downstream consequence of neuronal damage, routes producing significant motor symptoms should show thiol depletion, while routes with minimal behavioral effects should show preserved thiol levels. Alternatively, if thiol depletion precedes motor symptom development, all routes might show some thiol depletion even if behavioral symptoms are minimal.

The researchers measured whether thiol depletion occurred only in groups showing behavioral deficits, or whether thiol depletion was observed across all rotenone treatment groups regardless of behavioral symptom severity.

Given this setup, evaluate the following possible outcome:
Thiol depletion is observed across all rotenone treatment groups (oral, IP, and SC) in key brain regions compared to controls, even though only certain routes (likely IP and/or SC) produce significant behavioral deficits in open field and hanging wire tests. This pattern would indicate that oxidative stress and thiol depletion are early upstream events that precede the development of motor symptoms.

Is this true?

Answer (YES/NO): YES